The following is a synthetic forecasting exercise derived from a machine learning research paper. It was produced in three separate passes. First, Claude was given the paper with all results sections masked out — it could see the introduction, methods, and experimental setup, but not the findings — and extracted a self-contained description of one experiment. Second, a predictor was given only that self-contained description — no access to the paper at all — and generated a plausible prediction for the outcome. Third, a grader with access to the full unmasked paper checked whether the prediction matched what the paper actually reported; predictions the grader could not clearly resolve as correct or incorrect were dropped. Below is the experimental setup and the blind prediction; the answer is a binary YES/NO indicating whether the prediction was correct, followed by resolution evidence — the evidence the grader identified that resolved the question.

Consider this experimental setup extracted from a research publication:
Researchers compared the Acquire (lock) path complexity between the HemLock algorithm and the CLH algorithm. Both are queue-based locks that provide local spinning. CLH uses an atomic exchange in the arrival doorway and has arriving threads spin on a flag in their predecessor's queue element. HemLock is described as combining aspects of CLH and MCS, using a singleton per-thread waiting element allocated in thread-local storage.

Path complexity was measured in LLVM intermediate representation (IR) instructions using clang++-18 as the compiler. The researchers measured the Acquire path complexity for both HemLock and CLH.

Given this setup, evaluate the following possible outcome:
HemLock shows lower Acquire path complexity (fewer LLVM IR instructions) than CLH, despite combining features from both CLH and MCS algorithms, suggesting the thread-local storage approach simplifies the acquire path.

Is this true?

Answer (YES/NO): NO